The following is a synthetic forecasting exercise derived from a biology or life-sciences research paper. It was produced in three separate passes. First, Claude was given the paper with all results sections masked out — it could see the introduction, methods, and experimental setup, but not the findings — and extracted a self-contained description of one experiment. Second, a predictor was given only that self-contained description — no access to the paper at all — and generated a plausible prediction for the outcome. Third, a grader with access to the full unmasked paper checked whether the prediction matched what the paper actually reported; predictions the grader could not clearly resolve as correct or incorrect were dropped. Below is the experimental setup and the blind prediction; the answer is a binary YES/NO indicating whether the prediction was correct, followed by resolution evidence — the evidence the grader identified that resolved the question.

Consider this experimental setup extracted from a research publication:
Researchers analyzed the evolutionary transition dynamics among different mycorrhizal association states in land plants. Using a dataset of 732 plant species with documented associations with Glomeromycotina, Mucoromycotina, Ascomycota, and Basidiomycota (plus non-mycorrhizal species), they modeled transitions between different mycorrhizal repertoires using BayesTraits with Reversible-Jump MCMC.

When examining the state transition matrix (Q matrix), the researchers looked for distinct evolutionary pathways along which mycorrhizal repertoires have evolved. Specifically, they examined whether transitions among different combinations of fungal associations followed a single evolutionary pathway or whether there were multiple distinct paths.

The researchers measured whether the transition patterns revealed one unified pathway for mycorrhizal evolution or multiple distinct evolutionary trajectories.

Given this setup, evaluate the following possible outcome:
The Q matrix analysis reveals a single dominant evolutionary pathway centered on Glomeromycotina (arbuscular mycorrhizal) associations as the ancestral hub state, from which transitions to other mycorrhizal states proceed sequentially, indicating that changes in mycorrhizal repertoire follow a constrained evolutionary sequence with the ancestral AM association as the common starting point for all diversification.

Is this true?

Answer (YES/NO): NO